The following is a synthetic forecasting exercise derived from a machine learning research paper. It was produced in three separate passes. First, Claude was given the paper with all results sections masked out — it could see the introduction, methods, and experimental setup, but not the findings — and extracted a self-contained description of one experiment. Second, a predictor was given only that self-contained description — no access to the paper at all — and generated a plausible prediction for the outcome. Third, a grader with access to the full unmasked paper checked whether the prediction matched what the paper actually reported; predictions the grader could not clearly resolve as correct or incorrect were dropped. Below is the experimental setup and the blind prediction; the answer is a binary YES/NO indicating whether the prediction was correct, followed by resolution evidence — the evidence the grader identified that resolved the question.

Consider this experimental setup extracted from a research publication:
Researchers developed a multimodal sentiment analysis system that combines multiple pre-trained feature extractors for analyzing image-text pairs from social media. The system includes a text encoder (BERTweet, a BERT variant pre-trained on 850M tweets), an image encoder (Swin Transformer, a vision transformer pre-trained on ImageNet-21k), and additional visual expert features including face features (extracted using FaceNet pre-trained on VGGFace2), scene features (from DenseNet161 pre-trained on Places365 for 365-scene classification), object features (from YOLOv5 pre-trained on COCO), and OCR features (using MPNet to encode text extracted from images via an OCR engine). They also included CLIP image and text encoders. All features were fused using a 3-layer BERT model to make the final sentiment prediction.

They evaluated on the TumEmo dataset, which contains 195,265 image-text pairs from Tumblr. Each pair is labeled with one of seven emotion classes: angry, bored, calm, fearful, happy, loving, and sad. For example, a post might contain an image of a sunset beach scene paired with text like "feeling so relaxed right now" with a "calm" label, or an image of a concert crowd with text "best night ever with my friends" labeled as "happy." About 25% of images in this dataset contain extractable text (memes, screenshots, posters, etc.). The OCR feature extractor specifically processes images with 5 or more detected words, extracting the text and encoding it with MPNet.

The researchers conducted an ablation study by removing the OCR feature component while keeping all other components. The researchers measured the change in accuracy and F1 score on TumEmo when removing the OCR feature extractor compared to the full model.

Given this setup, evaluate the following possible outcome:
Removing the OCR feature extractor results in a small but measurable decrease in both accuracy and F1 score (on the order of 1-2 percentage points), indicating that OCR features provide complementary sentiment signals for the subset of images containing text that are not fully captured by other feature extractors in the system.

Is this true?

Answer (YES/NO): NO